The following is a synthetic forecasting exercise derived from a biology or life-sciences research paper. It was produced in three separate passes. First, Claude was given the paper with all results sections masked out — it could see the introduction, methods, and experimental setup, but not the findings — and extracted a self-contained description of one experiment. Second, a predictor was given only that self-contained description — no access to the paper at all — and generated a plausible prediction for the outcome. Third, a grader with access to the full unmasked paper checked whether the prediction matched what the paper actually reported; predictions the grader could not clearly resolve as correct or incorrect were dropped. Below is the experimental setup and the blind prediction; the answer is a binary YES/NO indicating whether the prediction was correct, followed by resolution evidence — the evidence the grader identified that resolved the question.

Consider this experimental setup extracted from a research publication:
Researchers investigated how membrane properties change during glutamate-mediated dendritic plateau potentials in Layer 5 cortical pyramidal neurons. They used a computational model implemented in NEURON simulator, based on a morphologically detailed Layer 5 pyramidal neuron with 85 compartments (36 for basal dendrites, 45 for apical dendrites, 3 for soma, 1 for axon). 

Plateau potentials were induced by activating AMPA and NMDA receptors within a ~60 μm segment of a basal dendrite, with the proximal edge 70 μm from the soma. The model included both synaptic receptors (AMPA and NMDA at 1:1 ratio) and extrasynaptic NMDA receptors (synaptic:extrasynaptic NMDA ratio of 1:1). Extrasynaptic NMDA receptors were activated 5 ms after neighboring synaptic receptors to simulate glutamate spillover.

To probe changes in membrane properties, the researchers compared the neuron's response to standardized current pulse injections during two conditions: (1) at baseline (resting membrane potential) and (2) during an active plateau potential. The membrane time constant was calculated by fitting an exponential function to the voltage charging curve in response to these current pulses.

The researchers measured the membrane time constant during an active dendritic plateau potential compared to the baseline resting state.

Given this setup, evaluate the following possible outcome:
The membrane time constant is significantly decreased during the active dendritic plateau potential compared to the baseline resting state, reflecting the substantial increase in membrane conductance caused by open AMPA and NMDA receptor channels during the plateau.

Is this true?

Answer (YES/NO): YES